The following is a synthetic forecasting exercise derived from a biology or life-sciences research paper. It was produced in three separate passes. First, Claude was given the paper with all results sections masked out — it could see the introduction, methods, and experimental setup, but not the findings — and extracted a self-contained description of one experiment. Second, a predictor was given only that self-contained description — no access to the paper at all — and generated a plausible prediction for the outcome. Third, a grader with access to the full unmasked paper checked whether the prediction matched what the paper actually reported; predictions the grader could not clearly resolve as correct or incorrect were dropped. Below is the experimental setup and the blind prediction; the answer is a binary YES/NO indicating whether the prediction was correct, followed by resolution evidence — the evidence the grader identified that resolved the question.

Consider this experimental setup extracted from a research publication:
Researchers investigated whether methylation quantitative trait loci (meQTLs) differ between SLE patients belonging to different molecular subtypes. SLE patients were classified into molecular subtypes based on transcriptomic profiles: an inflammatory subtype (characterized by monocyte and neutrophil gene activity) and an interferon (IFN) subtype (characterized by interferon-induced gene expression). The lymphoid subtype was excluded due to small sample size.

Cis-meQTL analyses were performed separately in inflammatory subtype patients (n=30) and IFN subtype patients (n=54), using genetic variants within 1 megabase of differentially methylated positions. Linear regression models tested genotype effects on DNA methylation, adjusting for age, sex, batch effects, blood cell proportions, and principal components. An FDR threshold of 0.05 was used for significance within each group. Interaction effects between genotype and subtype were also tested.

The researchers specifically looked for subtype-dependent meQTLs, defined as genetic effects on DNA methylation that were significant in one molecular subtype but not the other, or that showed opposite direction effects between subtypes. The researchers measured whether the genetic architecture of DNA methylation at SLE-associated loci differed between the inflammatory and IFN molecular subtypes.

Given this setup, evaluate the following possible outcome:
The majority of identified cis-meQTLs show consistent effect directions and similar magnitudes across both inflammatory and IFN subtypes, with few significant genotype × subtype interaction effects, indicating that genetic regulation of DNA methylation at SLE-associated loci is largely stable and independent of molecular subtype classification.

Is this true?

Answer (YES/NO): NO